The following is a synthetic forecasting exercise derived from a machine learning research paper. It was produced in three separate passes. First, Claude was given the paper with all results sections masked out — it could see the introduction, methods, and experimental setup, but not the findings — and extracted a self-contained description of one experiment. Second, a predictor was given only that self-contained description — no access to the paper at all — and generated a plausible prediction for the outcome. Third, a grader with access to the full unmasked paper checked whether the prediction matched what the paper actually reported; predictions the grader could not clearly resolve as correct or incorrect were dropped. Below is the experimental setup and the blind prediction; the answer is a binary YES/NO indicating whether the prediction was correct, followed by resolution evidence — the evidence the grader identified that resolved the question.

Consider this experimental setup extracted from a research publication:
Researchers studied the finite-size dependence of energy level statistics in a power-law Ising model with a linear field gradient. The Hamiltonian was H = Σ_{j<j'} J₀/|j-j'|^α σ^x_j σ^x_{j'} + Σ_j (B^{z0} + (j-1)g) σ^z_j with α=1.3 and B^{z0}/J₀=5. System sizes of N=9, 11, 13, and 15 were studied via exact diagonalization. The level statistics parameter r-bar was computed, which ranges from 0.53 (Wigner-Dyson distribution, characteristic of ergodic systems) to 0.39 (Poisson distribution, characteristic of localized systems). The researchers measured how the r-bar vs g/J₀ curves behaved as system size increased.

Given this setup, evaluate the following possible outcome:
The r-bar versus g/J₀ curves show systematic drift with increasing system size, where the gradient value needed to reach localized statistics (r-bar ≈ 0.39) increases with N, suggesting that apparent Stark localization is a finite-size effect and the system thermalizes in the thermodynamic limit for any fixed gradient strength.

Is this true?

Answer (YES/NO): NO